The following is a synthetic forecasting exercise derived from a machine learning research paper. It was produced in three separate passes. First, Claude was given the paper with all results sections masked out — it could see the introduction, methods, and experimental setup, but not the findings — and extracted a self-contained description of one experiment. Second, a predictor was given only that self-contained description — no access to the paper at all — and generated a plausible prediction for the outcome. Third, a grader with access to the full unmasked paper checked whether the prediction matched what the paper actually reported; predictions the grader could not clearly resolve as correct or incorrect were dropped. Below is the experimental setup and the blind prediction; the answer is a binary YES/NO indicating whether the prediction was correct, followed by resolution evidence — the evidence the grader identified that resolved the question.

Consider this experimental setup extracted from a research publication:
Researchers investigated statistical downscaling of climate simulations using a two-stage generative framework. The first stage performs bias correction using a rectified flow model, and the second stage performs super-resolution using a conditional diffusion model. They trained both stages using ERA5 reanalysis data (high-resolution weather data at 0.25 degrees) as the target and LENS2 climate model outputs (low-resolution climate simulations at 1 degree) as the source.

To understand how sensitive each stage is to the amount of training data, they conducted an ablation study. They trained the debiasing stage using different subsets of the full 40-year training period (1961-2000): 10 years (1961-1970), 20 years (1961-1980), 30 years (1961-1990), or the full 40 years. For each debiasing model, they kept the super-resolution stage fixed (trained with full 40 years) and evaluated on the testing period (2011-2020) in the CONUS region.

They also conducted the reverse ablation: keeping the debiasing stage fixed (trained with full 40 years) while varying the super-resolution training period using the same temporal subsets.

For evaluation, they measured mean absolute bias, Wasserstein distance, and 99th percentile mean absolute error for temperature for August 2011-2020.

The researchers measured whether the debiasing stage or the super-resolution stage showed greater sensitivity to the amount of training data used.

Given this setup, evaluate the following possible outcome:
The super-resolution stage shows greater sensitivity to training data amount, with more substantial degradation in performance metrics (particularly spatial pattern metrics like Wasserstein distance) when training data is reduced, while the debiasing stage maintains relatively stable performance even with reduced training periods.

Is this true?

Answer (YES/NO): NO